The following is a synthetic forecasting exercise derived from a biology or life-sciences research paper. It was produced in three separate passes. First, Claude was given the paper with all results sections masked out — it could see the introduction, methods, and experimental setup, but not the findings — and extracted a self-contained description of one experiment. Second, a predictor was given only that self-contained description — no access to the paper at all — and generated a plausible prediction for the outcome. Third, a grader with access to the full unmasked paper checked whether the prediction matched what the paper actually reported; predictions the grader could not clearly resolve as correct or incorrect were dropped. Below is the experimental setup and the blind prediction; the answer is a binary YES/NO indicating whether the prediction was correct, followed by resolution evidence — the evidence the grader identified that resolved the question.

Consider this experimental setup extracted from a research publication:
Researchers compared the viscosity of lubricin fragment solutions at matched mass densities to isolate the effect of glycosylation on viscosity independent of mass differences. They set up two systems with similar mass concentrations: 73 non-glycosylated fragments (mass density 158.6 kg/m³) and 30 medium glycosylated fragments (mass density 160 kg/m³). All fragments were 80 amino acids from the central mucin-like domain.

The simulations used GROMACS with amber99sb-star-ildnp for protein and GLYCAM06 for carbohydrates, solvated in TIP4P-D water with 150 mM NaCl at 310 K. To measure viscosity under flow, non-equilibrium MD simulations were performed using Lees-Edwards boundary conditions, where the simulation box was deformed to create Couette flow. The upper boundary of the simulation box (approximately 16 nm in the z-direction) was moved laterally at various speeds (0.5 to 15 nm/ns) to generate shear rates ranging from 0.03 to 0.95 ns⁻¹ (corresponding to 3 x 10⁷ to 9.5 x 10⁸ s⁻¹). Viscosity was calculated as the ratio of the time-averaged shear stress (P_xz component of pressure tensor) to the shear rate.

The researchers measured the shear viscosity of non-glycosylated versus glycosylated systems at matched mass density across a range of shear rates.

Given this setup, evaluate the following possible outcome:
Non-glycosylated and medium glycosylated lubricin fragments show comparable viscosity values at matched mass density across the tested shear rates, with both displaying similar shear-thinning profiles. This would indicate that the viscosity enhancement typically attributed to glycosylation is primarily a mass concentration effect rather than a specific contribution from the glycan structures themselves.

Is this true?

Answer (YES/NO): NO